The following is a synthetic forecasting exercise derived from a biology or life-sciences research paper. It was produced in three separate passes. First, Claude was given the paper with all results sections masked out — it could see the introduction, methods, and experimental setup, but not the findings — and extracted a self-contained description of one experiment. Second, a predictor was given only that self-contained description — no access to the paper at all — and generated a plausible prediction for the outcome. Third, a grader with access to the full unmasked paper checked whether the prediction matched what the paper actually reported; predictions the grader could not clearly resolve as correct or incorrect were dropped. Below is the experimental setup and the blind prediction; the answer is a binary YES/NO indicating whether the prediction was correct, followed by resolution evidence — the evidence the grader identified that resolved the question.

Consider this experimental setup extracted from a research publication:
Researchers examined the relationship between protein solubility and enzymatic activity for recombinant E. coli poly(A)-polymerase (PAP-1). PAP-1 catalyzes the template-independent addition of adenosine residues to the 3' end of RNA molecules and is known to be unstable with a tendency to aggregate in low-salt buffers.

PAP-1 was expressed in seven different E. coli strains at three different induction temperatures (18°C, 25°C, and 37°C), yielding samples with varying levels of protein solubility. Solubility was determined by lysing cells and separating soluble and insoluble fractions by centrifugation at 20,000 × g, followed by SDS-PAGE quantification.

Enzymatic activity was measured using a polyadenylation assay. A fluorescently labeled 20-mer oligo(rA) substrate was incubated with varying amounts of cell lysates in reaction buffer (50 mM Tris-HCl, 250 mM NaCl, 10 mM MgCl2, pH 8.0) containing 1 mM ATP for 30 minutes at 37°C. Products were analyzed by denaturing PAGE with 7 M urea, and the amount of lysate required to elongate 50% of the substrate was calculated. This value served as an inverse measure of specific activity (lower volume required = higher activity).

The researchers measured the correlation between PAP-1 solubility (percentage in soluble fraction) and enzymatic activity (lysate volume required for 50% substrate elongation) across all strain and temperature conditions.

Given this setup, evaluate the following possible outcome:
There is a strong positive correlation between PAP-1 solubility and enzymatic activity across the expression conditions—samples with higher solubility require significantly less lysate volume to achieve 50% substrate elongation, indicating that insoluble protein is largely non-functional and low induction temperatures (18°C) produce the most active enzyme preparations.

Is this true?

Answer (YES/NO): NO